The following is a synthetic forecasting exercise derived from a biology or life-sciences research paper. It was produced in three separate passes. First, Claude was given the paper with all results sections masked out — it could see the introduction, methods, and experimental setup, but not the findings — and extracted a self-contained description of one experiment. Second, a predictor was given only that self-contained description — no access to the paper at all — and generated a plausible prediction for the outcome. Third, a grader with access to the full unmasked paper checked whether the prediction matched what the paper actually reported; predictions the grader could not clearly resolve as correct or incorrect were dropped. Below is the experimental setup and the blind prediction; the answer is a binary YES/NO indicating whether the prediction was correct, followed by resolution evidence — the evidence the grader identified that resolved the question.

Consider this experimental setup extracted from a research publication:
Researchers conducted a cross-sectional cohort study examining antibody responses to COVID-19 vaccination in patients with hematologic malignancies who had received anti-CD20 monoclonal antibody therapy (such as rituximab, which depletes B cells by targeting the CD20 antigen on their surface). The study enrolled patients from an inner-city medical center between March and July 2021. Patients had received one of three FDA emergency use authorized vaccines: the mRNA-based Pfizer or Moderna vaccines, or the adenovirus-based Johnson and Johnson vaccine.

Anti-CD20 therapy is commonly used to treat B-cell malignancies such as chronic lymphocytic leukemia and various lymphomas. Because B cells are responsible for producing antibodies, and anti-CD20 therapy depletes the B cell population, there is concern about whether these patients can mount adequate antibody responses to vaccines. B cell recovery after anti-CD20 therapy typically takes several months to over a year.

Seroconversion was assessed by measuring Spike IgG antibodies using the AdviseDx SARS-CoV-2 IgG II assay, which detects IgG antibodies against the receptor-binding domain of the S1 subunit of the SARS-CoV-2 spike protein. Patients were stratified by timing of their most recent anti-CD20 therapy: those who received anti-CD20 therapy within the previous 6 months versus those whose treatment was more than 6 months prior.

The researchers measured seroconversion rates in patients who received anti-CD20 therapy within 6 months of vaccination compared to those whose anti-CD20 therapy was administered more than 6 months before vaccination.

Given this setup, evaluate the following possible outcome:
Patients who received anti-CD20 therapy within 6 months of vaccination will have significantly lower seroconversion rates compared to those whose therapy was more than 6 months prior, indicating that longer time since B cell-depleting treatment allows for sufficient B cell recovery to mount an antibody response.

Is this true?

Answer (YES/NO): YES